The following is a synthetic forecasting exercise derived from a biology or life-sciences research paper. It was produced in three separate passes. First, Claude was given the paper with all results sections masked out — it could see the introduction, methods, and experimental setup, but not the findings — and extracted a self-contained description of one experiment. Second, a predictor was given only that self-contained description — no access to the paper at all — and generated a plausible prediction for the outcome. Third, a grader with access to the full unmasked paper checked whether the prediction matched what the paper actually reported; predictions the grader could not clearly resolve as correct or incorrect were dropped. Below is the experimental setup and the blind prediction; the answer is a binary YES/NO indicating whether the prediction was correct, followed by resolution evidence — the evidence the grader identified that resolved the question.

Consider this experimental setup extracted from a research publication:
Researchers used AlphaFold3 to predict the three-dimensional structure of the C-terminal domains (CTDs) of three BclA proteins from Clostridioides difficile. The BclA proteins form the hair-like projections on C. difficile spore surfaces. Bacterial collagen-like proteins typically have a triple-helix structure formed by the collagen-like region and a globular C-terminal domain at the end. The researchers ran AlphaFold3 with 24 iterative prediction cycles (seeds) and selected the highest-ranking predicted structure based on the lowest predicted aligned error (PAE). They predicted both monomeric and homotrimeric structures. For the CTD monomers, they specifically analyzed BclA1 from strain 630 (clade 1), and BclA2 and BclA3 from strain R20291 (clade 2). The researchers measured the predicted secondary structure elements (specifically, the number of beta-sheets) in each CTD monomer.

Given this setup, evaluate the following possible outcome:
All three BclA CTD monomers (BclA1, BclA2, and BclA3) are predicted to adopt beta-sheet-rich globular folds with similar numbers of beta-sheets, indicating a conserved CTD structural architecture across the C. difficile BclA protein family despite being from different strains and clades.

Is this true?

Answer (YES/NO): NO